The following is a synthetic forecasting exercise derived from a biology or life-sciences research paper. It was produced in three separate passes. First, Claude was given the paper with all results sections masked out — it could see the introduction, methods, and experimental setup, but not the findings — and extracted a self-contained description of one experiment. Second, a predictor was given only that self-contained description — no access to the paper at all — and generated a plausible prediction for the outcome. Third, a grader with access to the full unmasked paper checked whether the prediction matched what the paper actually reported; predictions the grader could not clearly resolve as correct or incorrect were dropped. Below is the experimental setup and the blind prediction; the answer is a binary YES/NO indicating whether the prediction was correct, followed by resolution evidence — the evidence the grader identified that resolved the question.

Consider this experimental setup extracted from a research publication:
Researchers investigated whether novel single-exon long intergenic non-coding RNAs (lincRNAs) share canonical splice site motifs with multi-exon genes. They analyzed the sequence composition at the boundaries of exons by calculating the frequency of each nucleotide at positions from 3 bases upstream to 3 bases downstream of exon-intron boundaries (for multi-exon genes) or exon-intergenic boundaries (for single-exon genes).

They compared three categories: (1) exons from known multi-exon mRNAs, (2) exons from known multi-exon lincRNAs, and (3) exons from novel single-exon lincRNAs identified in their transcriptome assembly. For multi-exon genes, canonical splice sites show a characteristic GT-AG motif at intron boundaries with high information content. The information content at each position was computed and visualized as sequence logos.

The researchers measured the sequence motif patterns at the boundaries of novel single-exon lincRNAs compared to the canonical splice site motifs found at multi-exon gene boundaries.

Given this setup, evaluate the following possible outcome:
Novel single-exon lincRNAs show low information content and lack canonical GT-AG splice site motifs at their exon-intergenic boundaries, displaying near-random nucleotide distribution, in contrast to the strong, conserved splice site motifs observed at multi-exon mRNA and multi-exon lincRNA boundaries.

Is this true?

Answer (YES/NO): YES